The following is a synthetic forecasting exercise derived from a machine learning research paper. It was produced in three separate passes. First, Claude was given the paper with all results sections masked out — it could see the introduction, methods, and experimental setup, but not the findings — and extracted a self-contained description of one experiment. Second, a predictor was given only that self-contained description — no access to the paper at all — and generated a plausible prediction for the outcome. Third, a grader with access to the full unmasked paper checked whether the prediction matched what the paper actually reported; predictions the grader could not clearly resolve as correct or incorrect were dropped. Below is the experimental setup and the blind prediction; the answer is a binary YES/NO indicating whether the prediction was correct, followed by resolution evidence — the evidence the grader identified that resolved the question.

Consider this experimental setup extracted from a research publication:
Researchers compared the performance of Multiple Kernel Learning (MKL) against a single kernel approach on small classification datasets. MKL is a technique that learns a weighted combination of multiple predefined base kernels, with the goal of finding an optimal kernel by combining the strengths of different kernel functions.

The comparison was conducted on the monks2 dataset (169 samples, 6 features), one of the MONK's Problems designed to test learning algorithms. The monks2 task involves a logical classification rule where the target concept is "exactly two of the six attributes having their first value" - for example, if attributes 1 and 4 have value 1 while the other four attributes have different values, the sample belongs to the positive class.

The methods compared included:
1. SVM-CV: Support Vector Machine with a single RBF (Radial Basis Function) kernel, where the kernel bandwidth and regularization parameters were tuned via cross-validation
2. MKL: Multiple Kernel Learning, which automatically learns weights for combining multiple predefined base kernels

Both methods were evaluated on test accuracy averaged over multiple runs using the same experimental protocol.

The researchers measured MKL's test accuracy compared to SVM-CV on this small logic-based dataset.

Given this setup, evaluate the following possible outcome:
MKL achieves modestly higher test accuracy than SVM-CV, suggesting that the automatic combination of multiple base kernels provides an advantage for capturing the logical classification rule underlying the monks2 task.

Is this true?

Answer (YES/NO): NO